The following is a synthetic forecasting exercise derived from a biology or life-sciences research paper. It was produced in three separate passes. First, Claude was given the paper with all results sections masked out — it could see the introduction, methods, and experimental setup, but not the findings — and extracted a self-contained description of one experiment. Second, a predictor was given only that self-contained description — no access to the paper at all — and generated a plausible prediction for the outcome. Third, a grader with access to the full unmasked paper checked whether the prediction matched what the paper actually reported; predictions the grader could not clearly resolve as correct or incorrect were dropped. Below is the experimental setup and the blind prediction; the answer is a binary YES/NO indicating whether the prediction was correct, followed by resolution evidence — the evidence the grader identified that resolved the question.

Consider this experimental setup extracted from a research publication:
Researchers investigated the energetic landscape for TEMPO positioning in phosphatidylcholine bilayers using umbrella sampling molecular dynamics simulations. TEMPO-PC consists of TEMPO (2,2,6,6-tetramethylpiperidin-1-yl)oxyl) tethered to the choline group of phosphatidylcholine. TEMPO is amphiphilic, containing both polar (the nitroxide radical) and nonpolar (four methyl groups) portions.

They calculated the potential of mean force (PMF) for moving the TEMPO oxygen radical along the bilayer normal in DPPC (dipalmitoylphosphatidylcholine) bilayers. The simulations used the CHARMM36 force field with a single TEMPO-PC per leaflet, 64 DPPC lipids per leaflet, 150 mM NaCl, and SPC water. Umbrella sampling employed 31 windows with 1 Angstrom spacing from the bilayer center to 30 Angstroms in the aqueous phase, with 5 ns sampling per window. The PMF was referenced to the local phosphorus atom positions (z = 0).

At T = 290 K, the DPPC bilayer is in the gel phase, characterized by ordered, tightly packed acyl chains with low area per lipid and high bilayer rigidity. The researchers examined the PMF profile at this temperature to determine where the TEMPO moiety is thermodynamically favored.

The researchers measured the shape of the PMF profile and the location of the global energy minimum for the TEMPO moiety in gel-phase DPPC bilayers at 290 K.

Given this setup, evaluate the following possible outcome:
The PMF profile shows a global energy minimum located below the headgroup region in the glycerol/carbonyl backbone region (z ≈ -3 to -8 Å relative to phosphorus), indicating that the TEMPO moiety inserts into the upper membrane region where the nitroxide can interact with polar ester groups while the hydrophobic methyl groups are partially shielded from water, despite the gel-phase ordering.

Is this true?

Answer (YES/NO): NO